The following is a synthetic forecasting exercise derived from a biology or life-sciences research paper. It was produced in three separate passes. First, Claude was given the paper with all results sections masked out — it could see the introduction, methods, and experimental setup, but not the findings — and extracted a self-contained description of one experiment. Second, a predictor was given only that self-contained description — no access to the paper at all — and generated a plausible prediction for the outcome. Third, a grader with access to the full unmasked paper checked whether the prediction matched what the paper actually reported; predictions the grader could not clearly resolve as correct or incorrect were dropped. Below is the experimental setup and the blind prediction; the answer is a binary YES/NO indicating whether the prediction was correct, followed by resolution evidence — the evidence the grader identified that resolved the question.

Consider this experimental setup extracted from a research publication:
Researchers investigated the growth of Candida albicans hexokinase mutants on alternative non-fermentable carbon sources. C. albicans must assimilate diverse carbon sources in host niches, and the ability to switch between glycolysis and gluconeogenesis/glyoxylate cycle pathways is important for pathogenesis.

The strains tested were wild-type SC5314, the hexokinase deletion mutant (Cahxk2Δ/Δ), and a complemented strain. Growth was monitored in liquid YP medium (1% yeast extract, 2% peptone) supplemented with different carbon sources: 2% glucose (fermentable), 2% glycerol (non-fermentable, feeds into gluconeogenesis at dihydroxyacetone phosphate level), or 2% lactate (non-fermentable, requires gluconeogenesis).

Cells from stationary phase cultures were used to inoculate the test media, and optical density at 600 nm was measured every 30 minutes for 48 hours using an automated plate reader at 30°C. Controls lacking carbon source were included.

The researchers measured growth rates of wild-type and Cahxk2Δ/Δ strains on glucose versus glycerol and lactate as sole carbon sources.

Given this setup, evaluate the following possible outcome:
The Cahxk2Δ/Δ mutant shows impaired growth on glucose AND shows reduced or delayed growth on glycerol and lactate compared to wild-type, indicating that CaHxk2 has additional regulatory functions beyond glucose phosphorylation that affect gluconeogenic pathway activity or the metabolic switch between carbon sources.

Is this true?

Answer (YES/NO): NO